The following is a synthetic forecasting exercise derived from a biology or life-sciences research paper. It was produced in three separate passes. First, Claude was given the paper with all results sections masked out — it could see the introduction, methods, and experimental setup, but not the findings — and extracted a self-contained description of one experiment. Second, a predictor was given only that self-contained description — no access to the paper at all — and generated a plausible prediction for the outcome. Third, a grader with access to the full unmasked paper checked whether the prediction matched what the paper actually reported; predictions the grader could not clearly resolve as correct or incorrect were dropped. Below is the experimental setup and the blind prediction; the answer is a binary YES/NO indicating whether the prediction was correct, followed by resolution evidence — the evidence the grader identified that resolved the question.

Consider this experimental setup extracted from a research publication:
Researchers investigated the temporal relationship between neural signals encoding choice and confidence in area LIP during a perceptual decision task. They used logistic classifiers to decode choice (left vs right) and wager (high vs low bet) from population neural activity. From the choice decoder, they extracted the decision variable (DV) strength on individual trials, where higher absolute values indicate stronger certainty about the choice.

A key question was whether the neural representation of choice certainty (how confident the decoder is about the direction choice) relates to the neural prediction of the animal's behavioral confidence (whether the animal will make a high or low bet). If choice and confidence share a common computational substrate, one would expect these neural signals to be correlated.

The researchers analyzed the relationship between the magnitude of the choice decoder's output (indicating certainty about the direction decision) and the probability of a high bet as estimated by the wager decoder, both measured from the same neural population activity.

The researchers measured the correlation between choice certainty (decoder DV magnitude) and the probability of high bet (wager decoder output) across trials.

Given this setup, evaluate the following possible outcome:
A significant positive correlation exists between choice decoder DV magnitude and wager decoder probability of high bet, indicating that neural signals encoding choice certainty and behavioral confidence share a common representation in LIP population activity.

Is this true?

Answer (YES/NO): YES